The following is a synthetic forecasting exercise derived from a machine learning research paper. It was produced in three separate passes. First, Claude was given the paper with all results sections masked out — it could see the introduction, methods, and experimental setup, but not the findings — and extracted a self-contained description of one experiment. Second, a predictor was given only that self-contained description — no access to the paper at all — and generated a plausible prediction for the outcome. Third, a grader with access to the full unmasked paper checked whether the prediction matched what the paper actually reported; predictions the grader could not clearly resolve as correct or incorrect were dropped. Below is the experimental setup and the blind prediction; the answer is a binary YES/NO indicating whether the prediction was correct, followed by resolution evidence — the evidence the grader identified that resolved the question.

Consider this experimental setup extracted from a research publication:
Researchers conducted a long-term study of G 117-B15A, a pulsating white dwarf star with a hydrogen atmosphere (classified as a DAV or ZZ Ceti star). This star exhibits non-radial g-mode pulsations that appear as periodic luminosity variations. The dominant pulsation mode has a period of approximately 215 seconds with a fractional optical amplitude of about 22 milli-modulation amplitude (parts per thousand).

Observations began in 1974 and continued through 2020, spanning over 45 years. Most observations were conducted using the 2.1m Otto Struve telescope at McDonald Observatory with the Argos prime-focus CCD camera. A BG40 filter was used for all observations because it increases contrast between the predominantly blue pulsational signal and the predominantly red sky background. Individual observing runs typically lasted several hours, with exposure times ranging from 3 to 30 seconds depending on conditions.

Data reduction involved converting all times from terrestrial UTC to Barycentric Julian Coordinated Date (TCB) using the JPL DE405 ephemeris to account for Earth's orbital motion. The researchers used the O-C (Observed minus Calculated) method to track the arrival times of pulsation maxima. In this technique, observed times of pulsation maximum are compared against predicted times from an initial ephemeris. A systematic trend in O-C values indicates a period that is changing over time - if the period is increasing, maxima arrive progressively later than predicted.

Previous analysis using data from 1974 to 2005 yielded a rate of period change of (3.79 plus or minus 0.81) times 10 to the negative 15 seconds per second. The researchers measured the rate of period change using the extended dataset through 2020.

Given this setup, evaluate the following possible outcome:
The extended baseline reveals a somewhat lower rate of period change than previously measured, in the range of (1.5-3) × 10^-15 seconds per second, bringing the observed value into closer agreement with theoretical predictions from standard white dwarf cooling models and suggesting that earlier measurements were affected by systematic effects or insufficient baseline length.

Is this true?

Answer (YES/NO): NO